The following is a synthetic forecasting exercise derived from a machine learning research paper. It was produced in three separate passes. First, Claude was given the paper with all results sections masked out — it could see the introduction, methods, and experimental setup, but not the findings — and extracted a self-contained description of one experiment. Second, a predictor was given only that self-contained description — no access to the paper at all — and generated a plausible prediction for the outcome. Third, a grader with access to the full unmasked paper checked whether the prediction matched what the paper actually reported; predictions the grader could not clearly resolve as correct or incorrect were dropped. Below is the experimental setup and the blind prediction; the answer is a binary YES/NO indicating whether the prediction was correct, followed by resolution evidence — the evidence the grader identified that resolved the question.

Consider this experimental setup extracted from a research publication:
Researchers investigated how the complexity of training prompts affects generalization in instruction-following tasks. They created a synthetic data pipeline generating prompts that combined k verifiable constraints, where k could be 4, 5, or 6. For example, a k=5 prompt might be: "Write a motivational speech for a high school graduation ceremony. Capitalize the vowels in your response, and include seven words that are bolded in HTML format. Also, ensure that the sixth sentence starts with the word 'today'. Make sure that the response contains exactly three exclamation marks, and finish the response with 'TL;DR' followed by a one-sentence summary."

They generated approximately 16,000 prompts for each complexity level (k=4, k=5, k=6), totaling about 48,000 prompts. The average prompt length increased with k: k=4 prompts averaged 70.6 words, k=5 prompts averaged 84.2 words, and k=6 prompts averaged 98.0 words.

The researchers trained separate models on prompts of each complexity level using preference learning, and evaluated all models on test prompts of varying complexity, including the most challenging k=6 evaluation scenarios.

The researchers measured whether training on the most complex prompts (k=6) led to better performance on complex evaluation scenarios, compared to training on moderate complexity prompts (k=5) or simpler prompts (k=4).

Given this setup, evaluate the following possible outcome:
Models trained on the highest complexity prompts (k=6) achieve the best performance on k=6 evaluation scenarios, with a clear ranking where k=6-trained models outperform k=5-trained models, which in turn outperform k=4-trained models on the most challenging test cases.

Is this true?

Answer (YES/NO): NO